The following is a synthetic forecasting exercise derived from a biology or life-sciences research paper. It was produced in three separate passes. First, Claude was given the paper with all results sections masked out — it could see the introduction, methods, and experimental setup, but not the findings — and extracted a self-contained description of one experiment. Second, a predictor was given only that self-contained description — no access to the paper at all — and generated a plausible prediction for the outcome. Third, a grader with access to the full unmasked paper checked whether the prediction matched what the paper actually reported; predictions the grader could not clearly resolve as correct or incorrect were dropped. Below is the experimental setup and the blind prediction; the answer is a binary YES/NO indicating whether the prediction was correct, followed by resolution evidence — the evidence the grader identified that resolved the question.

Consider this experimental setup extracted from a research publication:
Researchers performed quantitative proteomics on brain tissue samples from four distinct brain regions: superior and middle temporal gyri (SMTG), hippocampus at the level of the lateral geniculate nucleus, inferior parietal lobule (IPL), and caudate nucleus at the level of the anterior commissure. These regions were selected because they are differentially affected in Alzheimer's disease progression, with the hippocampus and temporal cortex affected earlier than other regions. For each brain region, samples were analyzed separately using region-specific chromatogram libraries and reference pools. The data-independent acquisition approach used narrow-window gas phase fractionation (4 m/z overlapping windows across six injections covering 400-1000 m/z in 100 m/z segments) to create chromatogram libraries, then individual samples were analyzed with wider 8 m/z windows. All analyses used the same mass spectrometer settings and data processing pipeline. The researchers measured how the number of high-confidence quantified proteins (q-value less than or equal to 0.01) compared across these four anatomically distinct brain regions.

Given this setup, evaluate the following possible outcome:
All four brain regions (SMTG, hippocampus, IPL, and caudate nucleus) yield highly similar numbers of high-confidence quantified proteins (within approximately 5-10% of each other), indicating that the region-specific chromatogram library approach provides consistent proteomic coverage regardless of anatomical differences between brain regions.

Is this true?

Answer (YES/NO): NO